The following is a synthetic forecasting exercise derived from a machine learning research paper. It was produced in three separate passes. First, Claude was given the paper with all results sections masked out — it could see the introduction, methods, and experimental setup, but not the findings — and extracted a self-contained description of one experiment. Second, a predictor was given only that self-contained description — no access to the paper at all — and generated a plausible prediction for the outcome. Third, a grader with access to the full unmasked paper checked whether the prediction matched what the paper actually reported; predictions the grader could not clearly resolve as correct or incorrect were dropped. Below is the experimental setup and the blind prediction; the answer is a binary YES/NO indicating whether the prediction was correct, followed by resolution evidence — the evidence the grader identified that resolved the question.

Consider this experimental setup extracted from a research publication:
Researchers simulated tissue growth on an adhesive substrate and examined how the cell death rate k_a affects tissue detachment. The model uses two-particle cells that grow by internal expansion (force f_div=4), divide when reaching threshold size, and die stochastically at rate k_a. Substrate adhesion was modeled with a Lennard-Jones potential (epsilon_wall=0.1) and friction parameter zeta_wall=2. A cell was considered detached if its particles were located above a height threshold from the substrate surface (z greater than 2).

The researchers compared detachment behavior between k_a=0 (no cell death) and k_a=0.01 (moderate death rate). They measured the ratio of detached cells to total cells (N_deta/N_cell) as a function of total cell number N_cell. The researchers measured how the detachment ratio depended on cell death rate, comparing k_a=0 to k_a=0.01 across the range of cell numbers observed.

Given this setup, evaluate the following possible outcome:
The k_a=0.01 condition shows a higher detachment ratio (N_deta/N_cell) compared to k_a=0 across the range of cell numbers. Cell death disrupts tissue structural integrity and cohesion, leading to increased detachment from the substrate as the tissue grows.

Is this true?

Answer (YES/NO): NO